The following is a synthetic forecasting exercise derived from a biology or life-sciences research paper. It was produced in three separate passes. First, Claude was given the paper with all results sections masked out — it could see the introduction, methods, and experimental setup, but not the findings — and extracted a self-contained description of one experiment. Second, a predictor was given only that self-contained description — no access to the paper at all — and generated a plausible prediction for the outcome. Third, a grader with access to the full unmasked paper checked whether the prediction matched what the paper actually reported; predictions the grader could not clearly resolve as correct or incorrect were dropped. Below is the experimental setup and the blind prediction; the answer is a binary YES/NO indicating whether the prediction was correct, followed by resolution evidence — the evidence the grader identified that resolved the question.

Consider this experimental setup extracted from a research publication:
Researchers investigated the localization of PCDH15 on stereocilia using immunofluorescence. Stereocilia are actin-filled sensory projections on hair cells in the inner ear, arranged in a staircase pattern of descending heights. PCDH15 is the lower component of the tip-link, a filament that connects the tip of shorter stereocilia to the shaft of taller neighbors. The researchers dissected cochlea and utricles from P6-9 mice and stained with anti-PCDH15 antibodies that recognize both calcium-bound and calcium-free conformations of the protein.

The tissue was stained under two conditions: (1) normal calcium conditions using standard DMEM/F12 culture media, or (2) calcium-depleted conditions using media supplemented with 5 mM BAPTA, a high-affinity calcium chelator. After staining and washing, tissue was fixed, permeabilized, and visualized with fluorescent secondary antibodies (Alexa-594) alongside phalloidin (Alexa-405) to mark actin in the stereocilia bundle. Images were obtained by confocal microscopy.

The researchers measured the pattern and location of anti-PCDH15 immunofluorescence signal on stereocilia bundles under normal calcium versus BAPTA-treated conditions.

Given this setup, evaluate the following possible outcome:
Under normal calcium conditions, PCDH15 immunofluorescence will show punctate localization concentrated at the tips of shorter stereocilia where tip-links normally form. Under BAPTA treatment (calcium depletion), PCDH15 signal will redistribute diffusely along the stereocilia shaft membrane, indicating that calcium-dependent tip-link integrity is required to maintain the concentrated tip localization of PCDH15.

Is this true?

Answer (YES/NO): NO